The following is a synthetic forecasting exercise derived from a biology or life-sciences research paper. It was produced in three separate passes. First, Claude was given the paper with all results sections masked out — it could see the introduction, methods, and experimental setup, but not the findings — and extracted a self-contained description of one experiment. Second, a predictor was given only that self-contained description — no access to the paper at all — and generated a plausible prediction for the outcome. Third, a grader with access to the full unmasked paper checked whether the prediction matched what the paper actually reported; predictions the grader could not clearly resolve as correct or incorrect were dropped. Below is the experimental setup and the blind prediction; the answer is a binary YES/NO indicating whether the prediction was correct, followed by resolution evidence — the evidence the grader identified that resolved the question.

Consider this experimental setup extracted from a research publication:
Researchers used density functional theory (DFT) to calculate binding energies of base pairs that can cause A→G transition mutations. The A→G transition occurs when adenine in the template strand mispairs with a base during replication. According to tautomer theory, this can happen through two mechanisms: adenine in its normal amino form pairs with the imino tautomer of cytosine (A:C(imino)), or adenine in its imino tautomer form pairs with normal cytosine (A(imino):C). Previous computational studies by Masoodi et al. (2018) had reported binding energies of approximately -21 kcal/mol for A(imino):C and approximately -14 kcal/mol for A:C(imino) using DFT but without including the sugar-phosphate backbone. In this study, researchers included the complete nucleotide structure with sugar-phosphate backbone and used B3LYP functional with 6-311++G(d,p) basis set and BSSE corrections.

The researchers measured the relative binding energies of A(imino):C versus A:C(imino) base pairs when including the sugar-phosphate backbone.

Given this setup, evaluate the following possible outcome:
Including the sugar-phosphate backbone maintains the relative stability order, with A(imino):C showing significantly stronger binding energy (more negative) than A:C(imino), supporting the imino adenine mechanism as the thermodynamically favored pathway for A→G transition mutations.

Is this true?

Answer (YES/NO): YES